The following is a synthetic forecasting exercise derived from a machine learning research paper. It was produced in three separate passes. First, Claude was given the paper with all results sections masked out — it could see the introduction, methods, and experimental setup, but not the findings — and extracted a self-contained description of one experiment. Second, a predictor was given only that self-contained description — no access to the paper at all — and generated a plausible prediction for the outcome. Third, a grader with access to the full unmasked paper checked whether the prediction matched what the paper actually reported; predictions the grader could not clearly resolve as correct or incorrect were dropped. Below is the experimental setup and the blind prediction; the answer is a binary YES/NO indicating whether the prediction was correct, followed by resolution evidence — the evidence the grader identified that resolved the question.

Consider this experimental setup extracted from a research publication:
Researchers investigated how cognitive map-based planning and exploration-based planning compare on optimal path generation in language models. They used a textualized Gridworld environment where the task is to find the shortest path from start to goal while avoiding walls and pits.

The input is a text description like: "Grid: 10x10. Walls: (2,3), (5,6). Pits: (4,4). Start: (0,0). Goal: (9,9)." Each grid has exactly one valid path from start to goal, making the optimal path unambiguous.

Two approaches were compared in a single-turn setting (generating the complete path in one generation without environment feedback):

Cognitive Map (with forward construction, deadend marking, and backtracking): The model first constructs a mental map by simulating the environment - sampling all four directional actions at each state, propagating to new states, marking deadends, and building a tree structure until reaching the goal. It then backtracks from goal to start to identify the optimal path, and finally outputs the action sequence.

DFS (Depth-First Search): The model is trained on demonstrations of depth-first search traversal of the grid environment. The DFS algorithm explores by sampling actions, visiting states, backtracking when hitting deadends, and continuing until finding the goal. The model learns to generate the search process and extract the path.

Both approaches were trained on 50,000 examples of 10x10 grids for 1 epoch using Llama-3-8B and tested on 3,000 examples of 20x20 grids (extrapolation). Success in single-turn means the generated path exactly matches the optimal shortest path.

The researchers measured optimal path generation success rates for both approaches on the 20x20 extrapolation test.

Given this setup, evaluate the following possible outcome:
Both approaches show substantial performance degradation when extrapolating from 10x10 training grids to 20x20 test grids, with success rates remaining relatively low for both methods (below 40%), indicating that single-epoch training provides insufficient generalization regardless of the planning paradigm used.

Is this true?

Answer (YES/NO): NO